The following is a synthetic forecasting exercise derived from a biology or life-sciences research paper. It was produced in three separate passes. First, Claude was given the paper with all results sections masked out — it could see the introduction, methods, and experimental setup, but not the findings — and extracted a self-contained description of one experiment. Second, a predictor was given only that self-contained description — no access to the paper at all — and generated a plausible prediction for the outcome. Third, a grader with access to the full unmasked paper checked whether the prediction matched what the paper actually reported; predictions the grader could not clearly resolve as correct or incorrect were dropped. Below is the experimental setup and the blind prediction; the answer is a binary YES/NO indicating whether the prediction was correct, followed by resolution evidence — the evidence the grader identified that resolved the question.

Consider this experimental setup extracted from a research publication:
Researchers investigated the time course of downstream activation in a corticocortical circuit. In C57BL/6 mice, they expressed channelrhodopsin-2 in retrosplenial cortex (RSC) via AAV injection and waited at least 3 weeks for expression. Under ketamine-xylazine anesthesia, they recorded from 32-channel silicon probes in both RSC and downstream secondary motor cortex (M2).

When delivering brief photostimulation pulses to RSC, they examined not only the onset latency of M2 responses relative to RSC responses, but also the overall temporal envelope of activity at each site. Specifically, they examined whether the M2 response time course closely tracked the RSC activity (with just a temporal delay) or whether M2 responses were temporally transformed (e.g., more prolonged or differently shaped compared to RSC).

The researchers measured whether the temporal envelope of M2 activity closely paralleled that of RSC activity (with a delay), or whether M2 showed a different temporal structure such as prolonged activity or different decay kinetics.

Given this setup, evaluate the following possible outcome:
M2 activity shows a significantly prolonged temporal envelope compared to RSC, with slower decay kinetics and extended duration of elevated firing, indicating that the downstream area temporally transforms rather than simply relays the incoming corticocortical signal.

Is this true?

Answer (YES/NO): YES